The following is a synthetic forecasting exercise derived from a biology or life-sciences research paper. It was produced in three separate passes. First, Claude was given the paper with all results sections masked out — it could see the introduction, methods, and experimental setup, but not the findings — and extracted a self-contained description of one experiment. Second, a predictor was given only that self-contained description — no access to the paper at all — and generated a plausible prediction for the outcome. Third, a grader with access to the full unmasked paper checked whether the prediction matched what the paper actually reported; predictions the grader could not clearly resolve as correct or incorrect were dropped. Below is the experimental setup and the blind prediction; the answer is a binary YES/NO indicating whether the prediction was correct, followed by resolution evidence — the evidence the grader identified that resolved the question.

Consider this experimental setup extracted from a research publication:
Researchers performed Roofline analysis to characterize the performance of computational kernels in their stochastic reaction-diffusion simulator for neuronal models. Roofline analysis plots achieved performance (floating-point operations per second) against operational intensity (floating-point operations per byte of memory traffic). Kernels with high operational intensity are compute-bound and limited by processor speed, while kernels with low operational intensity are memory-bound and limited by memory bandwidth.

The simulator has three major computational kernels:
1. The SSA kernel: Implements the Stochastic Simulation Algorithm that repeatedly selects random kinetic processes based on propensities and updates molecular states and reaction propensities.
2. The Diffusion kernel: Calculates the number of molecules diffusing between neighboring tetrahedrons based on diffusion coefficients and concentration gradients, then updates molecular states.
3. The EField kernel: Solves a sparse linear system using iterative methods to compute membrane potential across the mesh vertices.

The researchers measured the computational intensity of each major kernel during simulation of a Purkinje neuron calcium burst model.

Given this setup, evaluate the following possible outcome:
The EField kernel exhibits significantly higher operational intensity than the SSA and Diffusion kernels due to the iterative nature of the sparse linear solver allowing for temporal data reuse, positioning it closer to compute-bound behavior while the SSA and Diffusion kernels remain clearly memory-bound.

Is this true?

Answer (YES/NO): NO